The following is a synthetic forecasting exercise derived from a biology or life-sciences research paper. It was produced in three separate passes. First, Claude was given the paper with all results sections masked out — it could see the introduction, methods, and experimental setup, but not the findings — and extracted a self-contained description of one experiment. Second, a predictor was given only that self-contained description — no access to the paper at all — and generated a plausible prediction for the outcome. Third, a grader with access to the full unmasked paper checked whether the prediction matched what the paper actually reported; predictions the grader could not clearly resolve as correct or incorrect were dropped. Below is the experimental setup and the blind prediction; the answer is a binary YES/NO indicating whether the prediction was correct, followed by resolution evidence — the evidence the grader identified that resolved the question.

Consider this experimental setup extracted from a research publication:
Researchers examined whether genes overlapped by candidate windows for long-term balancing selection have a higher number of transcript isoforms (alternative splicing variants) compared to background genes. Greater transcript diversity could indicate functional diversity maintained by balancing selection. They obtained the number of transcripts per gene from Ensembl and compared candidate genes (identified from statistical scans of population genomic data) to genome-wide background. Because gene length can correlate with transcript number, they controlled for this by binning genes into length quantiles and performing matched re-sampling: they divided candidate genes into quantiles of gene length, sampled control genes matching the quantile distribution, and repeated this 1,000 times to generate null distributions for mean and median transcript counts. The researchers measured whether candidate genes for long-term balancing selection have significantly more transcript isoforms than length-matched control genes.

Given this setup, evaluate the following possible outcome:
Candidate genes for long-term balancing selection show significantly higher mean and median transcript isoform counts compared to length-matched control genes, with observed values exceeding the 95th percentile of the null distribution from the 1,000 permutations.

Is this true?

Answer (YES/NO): NO